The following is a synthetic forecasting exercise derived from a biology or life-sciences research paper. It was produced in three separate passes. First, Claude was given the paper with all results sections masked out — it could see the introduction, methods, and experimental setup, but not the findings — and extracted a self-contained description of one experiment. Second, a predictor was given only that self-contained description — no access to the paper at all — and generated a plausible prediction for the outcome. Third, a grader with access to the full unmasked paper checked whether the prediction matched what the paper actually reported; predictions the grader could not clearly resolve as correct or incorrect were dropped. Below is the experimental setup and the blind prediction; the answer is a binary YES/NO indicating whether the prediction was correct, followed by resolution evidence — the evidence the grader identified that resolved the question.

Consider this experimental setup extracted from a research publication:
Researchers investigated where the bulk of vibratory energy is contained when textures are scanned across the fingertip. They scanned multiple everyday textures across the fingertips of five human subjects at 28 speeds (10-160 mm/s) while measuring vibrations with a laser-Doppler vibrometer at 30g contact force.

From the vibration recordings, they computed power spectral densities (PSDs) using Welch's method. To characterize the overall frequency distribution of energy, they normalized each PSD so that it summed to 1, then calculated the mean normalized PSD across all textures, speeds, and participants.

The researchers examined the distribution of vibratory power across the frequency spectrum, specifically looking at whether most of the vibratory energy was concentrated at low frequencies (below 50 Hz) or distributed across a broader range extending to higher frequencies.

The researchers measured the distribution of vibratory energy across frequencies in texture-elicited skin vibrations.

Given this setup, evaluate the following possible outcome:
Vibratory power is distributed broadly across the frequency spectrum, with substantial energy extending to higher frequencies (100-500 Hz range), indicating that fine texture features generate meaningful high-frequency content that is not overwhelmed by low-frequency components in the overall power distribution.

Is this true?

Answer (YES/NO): NO